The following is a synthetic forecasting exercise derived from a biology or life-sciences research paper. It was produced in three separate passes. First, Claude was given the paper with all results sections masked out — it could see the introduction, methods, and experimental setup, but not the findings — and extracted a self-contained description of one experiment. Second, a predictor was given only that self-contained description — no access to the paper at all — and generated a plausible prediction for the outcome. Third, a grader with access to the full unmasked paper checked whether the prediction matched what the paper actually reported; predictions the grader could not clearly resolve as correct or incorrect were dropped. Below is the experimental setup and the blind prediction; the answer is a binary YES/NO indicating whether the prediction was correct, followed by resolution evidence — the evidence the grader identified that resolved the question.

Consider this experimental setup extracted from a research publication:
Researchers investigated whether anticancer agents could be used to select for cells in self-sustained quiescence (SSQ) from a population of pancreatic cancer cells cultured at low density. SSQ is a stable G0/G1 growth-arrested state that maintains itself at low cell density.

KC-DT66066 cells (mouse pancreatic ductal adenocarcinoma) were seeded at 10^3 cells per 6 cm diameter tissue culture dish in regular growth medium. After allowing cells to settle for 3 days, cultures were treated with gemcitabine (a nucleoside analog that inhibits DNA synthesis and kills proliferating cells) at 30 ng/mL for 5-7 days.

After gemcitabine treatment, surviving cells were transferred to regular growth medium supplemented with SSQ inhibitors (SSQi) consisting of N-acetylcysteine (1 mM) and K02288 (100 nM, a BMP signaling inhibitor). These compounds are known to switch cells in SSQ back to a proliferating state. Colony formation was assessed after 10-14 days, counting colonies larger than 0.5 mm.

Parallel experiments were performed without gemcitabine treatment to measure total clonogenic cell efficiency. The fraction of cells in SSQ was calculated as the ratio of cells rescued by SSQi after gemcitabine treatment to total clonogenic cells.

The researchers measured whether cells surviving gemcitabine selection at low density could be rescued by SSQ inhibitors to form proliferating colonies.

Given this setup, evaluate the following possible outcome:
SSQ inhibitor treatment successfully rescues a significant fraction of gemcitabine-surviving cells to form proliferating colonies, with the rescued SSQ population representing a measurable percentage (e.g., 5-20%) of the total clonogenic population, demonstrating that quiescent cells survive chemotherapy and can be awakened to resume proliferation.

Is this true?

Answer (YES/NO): NO